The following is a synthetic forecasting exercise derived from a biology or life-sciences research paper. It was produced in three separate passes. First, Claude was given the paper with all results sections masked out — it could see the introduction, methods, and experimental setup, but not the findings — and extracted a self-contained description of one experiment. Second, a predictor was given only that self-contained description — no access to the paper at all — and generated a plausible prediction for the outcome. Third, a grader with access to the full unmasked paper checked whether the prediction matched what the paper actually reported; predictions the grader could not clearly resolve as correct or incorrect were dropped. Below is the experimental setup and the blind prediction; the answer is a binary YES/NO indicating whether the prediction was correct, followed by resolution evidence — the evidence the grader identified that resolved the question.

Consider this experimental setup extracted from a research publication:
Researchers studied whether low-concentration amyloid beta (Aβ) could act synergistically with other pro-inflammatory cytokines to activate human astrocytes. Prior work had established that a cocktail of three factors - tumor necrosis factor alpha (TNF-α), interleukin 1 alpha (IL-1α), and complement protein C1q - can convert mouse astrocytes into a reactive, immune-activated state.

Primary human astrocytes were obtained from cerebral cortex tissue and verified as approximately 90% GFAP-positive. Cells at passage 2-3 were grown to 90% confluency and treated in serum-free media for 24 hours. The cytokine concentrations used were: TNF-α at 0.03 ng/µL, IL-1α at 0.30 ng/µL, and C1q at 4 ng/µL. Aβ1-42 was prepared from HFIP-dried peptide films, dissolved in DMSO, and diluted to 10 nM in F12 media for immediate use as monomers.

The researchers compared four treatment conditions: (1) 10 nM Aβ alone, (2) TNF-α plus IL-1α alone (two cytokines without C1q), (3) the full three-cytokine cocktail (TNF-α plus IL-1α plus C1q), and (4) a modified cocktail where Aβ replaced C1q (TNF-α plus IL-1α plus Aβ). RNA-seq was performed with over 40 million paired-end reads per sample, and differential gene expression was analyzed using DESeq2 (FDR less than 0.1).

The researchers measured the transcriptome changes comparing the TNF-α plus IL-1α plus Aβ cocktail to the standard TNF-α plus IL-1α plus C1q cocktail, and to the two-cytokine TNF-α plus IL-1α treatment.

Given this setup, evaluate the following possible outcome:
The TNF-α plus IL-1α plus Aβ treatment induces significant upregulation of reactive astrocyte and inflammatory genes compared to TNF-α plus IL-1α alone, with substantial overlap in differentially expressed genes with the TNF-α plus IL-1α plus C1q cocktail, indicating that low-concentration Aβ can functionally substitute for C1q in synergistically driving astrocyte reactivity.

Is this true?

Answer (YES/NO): YES